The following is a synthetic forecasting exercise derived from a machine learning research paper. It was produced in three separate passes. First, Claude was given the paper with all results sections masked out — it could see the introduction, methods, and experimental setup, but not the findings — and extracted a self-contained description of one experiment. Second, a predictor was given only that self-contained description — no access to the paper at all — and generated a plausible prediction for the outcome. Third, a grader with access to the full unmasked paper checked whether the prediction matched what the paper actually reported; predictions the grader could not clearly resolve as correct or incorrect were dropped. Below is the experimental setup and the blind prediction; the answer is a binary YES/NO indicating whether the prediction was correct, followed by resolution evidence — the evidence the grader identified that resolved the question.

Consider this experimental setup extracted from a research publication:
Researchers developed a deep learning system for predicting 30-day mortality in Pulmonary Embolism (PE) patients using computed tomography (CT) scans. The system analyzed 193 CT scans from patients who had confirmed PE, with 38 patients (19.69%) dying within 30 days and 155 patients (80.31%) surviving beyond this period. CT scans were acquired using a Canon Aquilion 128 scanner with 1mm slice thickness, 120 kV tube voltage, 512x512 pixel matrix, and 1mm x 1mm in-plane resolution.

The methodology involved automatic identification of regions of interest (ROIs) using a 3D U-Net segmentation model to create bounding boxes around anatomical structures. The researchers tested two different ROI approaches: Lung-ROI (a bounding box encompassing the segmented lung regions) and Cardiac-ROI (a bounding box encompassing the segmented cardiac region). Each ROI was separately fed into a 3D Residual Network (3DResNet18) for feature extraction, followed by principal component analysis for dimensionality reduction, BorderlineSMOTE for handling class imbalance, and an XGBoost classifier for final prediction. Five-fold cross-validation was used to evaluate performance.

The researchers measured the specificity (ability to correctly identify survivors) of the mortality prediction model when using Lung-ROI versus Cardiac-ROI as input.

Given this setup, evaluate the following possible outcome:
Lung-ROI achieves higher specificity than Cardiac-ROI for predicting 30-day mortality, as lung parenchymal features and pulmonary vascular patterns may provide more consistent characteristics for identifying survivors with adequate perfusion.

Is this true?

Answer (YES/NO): YES